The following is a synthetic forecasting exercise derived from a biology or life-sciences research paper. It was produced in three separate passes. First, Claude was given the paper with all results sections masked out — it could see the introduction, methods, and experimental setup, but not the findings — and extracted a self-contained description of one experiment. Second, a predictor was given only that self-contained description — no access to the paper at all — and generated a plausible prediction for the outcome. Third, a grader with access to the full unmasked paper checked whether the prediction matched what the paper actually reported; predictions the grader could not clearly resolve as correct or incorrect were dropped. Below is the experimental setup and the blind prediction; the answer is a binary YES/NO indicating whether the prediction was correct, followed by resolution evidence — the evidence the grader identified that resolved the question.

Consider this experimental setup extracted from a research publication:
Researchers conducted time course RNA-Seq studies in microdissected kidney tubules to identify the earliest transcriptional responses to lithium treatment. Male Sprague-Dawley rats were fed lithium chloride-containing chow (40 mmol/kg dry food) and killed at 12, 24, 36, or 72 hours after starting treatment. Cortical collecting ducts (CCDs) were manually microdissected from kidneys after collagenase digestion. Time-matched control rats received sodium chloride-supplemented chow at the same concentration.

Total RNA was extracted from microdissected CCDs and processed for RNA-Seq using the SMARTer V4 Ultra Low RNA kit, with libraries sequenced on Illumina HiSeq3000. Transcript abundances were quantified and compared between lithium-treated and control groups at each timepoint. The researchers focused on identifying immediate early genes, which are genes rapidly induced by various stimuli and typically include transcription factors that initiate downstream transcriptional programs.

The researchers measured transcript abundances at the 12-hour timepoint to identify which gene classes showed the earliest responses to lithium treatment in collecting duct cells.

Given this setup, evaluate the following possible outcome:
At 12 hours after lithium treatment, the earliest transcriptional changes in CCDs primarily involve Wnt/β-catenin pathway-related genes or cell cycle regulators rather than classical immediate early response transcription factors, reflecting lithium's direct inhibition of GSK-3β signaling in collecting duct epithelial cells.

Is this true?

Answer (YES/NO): NO